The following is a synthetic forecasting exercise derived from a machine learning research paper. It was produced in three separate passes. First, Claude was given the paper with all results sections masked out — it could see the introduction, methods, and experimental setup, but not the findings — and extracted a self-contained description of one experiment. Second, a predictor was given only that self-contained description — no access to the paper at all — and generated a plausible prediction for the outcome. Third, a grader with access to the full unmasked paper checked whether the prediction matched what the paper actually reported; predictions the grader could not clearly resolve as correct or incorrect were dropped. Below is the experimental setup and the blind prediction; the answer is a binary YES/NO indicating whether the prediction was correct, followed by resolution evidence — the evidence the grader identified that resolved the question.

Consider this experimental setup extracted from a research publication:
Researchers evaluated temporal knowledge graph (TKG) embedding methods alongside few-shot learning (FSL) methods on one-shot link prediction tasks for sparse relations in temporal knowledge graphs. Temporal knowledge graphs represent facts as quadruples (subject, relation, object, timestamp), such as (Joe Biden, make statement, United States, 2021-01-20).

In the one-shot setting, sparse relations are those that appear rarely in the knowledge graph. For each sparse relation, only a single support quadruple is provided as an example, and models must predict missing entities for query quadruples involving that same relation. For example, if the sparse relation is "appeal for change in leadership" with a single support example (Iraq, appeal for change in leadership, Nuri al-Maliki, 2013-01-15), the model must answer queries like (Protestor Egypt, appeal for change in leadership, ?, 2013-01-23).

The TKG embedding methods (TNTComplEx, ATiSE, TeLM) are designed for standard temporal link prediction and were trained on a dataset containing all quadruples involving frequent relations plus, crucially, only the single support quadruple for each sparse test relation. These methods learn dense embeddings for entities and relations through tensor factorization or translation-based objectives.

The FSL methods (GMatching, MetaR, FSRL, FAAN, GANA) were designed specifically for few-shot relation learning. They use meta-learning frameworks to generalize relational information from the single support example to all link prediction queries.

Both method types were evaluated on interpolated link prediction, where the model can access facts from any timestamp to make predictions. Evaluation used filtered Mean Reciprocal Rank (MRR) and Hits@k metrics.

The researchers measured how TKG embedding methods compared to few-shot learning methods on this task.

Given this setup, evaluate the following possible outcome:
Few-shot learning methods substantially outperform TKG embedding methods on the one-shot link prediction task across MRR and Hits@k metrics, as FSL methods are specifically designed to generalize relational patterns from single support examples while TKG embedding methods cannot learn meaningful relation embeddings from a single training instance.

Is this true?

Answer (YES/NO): NO